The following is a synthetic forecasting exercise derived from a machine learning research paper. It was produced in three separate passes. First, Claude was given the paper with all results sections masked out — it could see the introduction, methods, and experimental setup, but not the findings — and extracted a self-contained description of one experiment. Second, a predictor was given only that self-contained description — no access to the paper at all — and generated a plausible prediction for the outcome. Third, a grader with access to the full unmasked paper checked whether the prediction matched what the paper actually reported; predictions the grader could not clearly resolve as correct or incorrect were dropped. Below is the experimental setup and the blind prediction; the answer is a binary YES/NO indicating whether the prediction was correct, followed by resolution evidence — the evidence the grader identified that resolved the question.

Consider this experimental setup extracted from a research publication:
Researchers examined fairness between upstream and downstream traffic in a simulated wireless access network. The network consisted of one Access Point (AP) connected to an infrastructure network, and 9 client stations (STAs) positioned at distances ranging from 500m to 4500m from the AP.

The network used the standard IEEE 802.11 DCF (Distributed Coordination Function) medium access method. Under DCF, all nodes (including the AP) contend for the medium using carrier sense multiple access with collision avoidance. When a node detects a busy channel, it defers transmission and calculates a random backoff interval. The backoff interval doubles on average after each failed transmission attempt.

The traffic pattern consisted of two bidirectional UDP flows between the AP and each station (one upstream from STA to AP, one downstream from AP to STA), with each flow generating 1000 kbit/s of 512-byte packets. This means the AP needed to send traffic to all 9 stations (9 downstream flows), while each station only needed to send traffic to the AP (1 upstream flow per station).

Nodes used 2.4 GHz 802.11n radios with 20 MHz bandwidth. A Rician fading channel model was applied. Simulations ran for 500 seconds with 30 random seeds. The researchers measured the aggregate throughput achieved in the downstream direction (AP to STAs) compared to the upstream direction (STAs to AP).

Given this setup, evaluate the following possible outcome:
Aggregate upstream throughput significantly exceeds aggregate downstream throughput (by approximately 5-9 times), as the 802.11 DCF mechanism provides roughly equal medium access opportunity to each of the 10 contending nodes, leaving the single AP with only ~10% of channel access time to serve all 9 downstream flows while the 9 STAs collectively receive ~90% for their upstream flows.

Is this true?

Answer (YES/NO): NO